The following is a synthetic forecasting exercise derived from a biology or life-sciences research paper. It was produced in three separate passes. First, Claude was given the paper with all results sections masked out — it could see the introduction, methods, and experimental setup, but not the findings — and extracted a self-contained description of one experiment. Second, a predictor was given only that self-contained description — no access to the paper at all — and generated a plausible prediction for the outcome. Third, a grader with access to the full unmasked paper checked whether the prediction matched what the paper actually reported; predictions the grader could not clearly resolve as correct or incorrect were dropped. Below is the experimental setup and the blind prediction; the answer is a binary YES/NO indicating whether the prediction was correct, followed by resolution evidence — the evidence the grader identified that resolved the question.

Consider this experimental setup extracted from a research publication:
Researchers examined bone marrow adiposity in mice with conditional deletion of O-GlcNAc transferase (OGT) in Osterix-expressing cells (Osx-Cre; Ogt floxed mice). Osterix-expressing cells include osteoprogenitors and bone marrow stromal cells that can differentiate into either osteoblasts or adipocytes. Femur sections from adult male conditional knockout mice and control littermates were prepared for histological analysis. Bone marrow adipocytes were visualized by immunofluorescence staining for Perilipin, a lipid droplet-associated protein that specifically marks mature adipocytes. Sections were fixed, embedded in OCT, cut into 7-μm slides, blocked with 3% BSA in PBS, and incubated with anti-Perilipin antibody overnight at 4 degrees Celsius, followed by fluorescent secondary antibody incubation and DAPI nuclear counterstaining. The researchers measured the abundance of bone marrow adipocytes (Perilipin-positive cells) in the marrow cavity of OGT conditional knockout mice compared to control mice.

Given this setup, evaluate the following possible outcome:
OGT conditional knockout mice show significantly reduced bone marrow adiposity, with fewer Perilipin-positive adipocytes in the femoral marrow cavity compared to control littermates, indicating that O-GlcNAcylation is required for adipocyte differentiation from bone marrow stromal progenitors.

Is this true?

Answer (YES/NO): NO